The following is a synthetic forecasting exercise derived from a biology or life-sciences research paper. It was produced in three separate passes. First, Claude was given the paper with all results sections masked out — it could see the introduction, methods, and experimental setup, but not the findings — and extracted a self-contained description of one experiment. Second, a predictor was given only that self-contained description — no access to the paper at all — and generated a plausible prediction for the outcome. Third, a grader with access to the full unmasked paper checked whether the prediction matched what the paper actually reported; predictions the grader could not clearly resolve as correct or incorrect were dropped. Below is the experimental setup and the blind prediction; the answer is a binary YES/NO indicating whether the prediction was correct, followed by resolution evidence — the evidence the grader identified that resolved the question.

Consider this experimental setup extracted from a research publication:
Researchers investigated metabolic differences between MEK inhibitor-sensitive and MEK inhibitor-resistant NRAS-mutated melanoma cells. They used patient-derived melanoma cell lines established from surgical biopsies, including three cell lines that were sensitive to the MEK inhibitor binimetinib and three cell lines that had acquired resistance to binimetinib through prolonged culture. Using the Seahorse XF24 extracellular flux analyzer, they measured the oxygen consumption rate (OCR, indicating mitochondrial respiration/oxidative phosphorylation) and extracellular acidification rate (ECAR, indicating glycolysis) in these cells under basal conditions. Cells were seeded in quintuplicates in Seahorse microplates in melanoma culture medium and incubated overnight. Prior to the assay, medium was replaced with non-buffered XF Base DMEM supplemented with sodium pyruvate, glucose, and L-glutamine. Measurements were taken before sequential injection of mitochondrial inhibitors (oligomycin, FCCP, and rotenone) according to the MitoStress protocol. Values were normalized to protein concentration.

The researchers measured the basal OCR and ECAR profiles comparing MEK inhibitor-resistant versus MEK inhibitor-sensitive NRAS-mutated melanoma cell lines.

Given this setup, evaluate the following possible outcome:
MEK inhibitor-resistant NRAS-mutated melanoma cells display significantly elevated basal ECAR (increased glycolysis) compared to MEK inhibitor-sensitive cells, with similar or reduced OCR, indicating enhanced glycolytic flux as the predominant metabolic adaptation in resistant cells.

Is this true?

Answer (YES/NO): NO